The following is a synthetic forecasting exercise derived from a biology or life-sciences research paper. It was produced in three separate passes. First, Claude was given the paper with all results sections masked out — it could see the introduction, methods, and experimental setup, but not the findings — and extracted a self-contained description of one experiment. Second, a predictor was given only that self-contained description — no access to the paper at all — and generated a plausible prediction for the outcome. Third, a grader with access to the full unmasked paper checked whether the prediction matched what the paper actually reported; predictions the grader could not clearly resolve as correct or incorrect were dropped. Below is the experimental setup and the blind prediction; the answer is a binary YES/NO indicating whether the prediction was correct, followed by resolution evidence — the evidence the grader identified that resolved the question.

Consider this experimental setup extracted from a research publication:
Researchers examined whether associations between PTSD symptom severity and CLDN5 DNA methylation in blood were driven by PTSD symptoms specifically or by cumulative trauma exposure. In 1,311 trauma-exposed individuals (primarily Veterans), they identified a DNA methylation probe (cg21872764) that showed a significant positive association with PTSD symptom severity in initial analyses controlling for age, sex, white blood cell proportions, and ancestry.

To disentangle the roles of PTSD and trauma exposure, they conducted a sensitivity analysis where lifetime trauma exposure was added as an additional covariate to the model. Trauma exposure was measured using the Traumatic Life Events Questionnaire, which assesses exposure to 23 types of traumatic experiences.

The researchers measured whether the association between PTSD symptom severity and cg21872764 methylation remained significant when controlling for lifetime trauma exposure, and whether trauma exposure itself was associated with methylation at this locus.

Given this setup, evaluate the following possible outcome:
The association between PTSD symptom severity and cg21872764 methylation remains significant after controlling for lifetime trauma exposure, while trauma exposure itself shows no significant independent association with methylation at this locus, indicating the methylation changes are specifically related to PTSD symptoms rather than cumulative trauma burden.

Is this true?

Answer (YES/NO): NO